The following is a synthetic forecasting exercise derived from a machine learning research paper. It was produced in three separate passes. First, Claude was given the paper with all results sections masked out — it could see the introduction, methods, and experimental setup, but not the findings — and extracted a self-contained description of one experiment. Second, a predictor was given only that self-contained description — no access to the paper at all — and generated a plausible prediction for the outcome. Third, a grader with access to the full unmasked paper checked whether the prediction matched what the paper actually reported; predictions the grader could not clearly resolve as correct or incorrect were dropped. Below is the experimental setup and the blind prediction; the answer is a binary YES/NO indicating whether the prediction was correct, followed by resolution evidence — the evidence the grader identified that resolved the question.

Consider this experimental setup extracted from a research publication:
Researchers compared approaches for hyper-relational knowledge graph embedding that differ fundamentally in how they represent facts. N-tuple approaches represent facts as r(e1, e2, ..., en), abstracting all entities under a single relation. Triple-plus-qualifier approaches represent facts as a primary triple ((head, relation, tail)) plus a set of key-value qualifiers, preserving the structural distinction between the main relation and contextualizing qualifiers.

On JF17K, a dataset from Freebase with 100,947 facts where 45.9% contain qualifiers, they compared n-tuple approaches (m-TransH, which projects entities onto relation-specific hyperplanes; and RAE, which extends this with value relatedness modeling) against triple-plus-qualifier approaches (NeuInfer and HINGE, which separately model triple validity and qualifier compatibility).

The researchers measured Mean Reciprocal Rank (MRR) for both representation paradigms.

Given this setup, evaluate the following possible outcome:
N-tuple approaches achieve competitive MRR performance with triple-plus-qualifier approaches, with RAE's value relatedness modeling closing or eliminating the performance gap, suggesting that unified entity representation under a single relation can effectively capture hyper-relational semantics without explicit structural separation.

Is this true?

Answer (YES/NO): NO